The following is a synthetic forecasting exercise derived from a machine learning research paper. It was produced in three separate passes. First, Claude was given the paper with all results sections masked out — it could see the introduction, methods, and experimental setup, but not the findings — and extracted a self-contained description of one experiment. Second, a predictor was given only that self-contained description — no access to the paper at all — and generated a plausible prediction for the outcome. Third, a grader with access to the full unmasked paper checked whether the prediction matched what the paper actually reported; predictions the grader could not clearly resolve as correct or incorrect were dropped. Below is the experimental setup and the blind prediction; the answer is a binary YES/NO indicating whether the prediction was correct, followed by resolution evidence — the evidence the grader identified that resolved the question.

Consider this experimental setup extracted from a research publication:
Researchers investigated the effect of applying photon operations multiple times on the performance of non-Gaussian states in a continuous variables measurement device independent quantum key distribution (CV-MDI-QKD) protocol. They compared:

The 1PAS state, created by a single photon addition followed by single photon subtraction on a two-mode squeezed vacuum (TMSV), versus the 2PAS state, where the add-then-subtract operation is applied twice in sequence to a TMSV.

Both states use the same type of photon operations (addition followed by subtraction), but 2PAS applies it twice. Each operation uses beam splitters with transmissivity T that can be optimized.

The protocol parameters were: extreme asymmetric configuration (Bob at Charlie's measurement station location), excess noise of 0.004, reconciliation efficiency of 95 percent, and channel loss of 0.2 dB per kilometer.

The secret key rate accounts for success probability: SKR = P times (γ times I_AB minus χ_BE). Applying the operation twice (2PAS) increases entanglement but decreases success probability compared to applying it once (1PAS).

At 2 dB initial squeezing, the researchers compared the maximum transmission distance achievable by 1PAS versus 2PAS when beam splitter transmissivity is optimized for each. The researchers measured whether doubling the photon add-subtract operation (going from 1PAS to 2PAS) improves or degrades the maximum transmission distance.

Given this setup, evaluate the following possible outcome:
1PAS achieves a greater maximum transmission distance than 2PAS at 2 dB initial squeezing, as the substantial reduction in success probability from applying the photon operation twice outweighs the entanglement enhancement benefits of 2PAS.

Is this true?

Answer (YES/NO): YES